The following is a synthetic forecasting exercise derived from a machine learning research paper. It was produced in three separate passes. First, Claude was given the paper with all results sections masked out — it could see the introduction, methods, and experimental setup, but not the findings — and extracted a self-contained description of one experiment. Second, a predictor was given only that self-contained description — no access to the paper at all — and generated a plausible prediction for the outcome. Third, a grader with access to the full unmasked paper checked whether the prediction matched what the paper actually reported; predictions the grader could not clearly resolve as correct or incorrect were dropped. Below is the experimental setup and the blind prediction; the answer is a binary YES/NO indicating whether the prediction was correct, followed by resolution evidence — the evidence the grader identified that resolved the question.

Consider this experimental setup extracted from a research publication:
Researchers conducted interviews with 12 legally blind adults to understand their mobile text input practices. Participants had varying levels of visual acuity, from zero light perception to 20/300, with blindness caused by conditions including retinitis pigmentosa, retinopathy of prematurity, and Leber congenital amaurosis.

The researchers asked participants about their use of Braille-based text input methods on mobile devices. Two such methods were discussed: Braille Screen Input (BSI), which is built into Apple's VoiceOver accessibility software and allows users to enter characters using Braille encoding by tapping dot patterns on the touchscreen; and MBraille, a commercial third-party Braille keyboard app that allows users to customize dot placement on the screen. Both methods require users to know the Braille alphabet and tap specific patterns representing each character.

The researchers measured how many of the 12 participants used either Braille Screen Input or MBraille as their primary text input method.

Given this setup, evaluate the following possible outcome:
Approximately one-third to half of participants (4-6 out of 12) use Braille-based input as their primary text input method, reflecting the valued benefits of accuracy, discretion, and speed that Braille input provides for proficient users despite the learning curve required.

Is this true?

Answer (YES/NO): NO